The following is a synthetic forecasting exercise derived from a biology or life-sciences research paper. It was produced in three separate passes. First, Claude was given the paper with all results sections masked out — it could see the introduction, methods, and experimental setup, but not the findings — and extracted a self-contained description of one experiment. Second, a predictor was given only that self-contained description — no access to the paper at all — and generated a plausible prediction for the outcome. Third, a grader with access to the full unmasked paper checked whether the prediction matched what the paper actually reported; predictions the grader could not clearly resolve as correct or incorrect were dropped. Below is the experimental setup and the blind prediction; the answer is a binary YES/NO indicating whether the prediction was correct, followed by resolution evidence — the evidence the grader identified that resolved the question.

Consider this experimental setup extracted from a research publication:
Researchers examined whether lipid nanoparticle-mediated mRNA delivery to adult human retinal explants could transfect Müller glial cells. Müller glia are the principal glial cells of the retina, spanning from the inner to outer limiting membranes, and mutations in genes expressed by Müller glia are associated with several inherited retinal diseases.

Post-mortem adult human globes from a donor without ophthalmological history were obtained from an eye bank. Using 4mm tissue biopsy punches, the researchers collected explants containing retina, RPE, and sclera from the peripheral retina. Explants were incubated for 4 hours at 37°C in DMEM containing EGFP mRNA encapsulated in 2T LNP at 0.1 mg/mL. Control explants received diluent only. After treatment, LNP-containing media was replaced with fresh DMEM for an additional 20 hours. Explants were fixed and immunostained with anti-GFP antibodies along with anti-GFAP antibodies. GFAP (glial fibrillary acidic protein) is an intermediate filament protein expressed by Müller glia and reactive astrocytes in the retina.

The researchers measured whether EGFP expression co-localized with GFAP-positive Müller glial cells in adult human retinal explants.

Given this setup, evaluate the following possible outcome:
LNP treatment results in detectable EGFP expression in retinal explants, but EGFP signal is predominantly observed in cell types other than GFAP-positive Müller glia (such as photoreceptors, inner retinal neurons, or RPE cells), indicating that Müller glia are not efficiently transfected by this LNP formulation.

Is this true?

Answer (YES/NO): NO